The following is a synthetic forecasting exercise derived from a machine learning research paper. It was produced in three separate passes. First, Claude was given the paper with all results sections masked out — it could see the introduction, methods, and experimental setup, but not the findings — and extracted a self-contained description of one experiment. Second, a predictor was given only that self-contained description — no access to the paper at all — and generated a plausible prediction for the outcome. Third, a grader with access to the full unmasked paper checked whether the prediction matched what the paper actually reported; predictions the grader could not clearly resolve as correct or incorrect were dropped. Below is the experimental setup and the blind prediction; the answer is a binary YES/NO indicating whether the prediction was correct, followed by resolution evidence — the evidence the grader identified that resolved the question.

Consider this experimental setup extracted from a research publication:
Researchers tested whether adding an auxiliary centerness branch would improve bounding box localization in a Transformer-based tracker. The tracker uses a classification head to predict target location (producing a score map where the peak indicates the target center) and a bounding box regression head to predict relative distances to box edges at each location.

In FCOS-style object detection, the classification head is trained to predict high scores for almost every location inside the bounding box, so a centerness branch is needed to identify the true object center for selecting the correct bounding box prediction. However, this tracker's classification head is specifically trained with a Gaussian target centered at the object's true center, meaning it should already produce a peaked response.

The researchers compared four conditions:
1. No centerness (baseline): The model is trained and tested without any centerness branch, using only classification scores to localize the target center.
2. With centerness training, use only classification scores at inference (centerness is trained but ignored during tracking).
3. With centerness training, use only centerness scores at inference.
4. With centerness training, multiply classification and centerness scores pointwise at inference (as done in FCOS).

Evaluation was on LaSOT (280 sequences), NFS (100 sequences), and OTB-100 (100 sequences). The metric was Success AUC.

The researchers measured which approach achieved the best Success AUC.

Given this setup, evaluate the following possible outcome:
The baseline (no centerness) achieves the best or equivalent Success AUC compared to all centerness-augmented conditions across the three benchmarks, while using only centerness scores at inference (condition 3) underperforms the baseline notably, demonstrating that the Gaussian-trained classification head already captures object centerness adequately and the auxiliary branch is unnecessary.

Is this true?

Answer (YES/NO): YES